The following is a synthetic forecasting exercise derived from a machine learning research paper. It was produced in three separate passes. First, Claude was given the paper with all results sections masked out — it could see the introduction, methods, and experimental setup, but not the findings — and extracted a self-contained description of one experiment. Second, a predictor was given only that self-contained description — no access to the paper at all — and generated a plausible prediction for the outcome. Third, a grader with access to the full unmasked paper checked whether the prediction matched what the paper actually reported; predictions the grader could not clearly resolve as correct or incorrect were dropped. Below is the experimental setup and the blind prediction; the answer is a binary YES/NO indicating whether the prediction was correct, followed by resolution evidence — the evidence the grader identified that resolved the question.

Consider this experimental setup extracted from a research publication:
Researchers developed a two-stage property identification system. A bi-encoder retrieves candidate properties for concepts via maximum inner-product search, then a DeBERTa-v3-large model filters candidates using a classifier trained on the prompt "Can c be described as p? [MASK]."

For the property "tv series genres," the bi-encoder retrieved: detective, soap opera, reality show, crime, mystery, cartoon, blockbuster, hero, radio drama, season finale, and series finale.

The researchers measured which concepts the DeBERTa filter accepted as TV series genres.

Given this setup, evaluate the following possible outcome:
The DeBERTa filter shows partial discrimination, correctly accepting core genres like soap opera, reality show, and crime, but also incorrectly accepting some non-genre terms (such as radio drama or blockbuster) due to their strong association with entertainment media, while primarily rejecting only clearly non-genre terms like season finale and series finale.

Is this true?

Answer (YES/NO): NO